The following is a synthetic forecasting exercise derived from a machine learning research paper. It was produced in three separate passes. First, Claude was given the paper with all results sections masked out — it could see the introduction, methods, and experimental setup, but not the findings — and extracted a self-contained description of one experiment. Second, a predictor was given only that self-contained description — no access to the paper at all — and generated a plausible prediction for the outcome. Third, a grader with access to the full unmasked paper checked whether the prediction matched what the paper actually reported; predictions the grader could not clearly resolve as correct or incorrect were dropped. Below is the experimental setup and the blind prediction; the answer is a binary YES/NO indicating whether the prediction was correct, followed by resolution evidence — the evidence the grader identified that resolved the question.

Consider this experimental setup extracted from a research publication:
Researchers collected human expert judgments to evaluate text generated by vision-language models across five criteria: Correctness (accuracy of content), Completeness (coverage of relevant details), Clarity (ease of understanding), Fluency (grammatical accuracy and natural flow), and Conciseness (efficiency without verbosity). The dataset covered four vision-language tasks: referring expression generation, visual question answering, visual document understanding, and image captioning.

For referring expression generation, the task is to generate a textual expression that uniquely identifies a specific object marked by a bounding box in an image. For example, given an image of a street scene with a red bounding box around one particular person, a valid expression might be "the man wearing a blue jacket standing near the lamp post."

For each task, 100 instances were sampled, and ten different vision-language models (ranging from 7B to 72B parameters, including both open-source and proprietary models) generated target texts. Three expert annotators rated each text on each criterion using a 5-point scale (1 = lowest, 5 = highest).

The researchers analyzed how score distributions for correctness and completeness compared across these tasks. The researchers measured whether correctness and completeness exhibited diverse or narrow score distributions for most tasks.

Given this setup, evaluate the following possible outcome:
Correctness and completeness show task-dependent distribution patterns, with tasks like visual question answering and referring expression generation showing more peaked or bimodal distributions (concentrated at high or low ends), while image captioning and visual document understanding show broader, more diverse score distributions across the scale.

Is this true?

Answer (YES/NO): NO